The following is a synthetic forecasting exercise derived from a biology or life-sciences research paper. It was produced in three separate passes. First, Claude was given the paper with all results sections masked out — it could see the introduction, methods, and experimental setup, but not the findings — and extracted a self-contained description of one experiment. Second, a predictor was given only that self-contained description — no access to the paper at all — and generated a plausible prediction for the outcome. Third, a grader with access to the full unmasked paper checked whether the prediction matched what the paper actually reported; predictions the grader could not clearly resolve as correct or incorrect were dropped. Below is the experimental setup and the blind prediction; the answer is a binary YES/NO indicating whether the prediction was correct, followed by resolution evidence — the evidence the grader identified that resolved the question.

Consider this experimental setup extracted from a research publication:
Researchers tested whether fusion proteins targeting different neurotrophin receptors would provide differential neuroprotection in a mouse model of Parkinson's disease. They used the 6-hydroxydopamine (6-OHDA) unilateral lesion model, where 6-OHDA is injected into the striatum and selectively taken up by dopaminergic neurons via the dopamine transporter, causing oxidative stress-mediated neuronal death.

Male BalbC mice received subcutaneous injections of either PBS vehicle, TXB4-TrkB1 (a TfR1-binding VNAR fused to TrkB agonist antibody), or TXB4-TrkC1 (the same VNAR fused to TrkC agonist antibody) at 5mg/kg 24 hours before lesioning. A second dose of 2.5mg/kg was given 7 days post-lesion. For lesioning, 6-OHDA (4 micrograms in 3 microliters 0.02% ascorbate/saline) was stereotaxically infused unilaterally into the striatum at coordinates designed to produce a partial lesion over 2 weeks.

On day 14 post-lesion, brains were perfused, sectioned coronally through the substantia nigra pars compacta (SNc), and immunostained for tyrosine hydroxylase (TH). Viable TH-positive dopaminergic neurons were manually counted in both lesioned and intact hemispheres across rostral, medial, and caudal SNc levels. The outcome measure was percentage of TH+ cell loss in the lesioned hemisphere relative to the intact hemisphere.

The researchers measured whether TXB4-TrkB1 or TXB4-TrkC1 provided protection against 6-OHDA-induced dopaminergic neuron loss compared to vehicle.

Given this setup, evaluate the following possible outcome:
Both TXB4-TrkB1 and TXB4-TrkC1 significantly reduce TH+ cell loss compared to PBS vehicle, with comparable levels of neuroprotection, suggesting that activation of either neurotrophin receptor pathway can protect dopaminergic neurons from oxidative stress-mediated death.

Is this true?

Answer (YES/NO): NO